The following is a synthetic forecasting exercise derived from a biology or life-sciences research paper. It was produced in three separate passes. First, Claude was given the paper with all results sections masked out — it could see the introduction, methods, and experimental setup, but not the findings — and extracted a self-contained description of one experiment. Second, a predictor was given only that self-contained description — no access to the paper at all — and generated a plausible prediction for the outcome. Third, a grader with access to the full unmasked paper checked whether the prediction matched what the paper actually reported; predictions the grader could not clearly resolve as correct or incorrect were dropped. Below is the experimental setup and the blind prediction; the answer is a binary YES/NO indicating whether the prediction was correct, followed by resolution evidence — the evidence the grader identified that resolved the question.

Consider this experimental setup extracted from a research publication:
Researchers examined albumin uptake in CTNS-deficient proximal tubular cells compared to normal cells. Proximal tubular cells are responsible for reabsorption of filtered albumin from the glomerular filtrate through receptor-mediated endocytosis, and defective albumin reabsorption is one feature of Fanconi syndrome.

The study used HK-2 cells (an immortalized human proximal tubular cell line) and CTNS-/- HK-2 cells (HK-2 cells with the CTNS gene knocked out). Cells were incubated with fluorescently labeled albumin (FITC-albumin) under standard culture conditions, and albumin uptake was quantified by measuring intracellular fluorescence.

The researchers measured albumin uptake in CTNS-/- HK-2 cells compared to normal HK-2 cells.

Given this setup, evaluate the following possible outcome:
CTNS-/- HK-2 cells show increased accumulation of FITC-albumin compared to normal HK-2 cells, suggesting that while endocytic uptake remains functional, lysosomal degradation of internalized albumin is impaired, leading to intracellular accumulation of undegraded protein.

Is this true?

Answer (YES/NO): NO